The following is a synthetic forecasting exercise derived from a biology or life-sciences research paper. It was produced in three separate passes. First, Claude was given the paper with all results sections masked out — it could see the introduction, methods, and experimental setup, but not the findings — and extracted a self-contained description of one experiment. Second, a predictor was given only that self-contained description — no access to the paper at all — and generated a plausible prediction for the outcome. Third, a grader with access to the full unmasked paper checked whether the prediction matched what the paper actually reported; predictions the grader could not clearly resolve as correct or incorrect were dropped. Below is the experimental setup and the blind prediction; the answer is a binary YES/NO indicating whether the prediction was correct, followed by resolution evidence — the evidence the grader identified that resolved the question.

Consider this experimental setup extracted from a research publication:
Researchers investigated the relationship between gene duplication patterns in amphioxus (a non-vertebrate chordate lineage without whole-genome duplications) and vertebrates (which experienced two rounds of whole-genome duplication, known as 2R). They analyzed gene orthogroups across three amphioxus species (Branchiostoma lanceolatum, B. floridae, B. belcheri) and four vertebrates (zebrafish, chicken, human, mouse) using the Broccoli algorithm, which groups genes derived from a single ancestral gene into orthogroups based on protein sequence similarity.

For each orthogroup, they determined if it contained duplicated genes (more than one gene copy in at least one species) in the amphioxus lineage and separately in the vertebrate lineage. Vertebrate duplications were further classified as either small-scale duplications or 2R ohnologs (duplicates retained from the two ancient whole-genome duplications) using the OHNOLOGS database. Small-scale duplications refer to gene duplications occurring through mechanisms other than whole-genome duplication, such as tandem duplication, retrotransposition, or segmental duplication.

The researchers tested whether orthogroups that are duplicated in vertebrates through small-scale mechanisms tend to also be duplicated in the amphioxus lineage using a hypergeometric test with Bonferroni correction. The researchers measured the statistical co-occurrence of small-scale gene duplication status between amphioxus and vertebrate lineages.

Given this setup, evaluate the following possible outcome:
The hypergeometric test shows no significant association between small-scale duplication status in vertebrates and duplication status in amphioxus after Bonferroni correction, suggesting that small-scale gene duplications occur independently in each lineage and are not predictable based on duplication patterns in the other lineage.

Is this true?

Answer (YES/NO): NO